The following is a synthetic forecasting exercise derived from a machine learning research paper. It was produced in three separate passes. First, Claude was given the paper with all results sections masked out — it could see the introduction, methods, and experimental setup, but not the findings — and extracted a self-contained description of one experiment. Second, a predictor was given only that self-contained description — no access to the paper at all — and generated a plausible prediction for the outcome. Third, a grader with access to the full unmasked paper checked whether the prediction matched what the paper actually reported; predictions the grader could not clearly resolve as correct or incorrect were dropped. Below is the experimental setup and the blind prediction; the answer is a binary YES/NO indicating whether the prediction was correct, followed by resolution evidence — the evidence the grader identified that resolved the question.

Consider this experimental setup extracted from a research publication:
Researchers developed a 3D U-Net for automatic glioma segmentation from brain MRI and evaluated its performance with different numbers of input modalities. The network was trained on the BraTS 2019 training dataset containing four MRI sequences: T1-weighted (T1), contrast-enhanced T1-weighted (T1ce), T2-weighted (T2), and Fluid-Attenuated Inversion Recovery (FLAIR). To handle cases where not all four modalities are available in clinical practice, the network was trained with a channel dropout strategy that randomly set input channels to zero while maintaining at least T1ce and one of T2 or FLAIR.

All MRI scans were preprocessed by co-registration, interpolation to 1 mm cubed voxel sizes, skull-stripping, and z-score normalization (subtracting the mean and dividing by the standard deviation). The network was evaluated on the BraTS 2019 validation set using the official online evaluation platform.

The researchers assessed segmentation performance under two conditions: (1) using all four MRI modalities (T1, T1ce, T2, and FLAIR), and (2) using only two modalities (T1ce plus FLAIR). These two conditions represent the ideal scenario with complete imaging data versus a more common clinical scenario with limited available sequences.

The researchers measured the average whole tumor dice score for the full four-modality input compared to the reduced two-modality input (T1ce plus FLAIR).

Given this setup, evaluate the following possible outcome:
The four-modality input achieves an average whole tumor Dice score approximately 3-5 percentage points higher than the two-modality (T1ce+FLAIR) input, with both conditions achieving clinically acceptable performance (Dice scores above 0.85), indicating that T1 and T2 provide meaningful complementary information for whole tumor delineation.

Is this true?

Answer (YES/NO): NO